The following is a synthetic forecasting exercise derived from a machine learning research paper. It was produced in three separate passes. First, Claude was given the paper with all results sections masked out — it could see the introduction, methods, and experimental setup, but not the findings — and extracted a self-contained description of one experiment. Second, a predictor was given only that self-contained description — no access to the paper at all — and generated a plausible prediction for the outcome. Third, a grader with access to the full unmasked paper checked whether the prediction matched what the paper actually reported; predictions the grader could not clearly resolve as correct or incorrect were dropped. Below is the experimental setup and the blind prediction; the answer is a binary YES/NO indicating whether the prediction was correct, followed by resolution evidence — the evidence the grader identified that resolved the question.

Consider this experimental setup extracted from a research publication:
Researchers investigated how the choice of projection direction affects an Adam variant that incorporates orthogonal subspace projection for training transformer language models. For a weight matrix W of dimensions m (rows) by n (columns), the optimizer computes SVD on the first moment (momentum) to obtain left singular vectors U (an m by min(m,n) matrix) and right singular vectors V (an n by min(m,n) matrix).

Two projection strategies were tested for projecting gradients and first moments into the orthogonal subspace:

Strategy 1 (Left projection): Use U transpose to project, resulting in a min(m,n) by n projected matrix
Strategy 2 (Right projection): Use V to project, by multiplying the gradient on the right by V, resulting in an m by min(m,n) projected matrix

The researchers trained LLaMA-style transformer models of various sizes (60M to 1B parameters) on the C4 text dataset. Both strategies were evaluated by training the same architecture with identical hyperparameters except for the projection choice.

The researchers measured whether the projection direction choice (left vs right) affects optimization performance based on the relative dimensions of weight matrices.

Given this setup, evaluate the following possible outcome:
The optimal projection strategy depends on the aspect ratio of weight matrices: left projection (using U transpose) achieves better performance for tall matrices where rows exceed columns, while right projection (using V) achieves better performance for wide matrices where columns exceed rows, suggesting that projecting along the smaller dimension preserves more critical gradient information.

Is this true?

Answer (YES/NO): NO